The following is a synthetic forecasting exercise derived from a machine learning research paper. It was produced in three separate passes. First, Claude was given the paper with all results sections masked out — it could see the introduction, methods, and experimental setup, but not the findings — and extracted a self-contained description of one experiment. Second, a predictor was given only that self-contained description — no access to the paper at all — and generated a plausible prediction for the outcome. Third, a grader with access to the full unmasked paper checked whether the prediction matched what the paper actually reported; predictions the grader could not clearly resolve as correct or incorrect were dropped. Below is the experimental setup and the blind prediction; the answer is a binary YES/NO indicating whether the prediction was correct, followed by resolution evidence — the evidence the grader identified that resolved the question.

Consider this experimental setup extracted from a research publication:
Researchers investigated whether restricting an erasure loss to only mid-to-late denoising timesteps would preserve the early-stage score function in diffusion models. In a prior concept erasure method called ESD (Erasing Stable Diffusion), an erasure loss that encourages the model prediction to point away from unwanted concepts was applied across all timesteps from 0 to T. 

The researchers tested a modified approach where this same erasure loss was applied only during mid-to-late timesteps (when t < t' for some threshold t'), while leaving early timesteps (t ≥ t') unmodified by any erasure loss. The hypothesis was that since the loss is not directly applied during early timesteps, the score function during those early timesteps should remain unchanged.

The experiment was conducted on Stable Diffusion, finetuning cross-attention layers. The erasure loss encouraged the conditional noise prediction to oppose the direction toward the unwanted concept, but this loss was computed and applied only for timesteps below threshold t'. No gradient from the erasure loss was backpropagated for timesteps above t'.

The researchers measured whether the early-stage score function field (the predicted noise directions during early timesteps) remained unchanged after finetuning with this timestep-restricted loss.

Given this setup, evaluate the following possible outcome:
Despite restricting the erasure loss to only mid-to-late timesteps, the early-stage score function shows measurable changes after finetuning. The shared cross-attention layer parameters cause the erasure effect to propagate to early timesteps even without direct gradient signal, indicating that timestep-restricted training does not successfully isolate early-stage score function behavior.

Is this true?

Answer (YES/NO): YES